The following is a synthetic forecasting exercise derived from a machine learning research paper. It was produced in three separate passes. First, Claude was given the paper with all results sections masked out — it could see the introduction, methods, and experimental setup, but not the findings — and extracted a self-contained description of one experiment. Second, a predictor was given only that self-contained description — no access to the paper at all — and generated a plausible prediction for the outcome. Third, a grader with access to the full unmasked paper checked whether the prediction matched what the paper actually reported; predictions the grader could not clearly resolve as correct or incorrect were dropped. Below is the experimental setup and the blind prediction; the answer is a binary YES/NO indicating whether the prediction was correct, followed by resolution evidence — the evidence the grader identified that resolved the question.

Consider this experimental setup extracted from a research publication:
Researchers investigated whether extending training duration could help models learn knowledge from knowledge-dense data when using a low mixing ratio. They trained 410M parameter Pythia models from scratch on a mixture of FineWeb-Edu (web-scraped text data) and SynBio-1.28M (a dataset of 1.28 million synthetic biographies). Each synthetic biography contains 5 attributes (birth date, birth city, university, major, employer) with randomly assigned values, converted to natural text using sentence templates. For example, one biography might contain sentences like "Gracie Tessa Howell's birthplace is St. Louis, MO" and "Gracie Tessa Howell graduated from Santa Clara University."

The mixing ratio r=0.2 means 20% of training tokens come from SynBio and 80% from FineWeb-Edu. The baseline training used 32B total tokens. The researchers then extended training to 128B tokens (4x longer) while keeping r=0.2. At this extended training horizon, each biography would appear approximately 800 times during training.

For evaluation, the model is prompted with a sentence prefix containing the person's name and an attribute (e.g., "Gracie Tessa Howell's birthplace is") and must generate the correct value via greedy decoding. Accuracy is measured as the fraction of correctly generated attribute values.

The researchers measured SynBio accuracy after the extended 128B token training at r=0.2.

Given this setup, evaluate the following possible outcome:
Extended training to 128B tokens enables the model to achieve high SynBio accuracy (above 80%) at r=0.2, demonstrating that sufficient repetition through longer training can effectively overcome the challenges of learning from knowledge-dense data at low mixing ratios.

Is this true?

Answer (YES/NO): NO